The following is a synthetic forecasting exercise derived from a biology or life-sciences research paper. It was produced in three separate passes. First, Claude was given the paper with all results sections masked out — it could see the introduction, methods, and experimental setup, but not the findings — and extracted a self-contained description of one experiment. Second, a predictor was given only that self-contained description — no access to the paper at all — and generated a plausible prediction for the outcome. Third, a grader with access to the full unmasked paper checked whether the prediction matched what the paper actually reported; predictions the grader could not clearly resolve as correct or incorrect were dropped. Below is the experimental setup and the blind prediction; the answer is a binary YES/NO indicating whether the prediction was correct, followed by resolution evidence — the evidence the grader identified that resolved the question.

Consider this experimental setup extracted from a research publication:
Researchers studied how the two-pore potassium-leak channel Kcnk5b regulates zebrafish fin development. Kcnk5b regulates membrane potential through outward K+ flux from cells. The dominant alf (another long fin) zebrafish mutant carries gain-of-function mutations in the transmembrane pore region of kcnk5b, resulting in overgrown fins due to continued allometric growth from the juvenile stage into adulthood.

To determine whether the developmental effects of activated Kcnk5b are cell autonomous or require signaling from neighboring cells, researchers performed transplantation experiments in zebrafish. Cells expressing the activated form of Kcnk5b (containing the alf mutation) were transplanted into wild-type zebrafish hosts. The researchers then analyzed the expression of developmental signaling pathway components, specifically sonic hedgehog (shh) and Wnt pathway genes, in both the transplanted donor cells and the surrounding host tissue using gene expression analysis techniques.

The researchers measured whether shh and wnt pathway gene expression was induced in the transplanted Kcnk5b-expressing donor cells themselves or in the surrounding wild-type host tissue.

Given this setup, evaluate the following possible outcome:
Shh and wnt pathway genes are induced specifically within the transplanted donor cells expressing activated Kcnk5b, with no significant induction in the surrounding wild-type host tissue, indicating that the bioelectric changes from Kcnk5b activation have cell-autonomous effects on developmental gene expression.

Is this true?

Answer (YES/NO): NO